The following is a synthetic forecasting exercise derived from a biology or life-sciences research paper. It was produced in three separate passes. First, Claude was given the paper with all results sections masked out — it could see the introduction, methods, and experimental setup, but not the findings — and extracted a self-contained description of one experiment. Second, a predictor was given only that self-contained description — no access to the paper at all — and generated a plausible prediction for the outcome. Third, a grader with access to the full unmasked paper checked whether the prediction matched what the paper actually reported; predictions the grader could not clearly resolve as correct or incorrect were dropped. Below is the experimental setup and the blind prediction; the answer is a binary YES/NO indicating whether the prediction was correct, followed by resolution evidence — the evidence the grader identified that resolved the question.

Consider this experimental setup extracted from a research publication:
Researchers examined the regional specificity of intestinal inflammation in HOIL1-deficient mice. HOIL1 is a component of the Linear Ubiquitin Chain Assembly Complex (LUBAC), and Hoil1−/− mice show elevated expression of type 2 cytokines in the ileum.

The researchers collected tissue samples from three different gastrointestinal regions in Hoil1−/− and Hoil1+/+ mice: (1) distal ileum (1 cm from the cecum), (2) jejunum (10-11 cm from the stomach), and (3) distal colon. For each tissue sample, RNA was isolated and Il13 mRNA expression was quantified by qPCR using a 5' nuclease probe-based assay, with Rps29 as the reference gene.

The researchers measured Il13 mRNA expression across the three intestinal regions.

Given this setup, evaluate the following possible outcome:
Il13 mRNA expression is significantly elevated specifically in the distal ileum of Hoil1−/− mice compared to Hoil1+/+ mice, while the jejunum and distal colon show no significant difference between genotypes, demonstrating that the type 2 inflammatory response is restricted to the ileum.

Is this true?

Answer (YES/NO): NO